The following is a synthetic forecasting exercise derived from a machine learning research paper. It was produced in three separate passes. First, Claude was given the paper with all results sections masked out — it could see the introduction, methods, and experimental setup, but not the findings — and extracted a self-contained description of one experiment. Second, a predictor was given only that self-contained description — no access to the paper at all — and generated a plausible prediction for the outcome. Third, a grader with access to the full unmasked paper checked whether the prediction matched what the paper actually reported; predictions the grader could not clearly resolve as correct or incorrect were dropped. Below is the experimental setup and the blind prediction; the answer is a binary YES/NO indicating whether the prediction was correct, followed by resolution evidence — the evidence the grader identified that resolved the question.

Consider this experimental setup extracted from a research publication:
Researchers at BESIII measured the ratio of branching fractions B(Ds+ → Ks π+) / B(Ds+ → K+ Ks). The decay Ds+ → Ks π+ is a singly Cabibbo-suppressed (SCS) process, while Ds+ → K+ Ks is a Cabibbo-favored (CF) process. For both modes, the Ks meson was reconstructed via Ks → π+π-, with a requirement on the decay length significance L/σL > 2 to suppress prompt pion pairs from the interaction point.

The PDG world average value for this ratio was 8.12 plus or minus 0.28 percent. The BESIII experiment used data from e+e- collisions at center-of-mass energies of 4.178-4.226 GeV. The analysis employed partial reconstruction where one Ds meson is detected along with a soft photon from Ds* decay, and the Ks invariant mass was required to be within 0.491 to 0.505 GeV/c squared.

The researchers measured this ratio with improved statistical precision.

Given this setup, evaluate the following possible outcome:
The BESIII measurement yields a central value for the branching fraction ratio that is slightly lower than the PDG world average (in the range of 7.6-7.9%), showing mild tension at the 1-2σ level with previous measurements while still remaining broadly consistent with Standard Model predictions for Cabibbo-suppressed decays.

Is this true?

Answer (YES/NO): NO